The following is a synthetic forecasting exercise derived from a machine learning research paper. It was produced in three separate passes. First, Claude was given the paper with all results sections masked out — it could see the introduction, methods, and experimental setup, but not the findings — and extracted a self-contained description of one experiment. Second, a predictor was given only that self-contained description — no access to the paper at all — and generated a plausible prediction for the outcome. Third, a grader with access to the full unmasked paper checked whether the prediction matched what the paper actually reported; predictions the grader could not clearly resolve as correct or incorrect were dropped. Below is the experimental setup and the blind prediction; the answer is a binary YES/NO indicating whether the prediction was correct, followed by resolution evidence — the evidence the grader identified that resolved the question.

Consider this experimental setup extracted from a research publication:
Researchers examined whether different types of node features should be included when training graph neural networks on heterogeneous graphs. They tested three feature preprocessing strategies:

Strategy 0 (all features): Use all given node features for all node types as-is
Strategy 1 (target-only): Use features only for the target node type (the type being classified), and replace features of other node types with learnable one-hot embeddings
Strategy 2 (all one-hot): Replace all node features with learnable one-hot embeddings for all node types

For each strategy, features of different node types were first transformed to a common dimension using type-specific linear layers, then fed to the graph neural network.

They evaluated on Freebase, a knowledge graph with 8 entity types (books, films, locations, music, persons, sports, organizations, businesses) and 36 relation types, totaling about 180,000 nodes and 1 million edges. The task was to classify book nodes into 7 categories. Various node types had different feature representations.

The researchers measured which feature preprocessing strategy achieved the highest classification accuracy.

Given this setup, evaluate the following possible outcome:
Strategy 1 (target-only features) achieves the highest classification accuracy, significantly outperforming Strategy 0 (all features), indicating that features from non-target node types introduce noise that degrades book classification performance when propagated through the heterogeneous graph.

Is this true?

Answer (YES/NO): NO